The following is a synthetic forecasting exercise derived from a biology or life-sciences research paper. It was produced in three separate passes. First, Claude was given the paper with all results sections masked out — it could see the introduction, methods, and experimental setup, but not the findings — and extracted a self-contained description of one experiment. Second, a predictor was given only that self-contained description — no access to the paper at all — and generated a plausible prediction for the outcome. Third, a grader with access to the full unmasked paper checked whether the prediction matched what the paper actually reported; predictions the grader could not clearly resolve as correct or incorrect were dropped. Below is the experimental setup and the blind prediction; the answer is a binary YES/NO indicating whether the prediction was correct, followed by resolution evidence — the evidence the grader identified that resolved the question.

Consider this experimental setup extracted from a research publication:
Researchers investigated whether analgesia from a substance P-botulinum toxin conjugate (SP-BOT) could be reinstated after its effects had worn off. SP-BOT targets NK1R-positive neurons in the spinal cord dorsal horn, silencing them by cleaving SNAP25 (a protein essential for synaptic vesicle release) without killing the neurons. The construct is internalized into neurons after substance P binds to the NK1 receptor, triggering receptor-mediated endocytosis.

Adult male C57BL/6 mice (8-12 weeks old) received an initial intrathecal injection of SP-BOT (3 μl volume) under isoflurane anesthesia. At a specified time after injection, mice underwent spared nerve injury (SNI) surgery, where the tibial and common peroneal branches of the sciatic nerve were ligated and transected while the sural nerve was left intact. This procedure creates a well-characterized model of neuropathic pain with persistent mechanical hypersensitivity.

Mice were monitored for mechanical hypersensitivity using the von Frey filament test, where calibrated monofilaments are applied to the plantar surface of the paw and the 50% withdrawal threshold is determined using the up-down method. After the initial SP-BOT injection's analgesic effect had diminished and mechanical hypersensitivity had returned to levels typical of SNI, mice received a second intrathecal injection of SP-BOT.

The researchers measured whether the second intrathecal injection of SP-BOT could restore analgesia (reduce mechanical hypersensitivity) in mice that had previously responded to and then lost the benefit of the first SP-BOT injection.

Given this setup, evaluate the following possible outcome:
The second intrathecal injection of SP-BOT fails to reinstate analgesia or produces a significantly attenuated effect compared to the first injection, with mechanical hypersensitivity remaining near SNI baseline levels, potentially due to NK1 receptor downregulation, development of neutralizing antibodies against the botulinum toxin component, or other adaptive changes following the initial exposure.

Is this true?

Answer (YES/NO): NO